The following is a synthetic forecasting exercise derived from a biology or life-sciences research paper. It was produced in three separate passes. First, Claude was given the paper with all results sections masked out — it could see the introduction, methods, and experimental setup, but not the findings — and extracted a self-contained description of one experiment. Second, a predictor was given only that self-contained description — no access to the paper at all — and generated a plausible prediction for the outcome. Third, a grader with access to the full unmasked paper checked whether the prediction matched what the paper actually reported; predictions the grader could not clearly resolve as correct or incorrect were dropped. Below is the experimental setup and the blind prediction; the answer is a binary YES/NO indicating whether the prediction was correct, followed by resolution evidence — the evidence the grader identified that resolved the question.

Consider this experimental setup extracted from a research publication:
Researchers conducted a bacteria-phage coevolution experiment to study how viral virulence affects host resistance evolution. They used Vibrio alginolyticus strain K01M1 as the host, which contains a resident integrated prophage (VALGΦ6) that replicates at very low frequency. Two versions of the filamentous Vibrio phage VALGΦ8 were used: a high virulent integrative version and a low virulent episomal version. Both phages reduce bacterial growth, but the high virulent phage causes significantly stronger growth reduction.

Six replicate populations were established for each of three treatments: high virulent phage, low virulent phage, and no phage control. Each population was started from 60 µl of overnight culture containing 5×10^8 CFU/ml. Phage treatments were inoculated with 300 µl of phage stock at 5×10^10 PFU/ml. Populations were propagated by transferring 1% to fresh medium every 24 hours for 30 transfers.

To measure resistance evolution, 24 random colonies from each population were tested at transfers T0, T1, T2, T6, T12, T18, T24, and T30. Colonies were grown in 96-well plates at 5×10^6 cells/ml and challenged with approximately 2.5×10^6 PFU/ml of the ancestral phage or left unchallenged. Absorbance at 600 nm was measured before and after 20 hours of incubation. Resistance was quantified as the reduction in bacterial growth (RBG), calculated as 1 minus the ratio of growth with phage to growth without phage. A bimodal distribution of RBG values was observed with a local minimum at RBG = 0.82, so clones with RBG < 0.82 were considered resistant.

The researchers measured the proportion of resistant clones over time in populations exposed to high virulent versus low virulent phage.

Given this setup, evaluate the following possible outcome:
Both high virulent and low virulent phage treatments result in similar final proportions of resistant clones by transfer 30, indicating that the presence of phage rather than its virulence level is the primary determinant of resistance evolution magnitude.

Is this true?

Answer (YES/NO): NO